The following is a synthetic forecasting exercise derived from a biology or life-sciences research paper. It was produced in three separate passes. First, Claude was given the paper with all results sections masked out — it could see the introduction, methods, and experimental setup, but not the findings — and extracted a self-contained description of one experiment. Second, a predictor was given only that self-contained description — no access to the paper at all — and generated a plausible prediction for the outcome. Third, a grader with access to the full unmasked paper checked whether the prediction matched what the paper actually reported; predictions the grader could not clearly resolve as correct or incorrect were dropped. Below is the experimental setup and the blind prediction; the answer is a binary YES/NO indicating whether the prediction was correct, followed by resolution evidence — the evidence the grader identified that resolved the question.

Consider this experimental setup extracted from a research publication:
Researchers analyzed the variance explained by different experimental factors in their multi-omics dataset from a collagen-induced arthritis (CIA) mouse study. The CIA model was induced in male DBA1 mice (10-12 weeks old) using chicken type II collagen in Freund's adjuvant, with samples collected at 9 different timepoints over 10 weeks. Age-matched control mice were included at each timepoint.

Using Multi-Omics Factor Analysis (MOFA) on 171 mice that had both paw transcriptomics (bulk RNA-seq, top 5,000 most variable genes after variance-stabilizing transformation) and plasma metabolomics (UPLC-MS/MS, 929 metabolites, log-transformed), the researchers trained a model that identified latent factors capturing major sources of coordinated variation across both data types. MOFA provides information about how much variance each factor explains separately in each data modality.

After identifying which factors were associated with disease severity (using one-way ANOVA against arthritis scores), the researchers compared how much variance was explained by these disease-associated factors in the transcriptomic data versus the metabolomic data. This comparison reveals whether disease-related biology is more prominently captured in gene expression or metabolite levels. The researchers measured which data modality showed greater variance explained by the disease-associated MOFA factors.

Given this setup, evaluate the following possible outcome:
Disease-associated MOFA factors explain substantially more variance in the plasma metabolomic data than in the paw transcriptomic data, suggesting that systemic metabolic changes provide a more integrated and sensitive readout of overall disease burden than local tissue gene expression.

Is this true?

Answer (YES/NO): NO